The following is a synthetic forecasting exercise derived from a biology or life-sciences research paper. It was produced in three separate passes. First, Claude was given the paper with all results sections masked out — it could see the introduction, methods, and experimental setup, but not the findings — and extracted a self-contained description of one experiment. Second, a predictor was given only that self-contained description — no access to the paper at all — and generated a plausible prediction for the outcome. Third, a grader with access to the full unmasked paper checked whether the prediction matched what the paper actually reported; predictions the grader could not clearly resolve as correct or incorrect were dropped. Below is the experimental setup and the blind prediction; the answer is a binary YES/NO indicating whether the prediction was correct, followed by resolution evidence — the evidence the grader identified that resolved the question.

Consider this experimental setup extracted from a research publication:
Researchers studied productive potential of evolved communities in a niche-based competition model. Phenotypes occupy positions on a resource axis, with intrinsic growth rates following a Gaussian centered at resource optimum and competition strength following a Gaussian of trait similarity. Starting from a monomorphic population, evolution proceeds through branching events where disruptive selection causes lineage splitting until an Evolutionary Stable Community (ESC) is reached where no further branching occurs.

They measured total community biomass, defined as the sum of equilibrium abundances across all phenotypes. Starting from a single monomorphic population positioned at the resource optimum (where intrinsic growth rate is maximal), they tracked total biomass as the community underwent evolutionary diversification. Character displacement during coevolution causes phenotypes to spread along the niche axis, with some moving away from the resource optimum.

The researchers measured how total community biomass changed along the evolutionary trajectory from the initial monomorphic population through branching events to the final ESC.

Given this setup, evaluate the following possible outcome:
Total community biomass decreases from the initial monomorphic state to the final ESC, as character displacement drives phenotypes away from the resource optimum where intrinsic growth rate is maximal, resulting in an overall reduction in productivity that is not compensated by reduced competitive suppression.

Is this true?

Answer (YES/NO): NO